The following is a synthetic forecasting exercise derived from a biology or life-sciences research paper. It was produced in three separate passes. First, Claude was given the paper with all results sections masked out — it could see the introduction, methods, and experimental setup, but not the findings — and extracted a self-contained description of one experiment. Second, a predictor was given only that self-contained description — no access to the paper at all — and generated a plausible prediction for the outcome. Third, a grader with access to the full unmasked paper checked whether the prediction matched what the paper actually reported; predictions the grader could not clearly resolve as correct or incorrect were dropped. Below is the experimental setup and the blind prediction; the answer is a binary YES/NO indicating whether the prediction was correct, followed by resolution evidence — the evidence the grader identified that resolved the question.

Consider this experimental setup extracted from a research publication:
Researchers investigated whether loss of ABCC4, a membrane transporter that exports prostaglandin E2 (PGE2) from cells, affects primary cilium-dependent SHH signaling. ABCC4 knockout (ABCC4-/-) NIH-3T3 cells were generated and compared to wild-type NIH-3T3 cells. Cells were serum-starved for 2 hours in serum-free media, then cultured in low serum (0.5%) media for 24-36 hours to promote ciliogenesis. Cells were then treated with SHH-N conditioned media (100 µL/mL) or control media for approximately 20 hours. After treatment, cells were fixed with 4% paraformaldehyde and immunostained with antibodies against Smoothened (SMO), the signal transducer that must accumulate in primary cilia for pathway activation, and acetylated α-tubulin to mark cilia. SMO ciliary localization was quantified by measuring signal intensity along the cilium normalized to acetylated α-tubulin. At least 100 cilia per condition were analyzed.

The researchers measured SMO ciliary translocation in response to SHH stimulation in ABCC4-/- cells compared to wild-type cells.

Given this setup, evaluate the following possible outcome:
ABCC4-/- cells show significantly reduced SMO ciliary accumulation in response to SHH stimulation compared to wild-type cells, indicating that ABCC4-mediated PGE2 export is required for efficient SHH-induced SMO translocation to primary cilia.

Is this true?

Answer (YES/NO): NO